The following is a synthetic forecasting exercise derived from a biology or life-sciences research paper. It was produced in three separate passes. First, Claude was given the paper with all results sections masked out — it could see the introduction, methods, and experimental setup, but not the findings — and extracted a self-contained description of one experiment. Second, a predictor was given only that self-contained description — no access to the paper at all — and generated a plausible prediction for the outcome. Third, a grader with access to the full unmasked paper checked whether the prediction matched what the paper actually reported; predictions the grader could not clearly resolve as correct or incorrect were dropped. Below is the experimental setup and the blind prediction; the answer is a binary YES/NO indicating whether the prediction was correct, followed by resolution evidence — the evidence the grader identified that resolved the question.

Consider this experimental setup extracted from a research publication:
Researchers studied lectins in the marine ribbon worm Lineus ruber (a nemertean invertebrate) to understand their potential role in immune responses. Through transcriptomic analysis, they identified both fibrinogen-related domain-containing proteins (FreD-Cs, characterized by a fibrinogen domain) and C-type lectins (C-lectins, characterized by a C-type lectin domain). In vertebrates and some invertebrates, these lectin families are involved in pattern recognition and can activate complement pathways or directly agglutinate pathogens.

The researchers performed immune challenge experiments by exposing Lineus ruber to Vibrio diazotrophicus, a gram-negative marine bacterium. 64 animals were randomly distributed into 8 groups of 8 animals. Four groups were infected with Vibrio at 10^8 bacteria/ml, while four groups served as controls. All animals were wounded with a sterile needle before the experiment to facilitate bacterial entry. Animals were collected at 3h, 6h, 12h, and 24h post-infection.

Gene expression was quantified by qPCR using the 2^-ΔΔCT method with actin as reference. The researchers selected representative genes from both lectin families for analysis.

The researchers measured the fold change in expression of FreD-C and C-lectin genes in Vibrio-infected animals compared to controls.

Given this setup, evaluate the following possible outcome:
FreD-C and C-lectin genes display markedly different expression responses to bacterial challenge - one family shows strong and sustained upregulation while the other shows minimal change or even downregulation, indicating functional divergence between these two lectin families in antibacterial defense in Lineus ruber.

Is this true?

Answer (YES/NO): NO